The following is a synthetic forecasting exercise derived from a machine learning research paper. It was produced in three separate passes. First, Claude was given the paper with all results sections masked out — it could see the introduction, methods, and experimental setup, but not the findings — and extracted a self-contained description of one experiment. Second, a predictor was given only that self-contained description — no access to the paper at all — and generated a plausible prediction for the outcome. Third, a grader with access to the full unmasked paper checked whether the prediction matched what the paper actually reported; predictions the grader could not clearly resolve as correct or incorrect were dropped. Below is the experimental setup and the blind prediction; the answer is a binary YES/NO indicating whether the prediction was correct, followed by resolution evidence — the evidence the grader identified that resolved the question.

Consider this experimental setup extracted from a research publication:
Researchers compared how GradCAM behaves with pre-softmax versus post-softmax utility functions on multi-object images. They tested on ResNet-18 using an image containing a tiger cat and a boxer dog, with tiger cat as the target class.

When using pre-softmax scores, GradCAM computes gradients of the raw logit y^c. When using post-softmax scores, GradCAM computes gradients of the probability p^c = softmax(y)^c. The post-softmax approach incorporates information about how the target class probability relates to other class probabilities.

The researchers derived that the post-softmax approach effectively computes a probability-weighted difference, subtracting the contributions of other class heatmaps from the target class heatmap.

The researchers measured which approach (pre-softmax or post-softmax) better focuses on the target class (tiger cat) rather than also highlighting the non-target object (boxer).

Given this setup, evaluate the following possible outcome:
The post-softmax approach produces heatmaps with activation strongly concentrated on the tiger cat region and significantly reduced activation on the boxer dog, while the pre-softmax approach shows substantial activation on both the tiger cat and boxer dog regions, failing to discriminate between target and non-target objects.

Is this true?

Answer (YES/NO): YES